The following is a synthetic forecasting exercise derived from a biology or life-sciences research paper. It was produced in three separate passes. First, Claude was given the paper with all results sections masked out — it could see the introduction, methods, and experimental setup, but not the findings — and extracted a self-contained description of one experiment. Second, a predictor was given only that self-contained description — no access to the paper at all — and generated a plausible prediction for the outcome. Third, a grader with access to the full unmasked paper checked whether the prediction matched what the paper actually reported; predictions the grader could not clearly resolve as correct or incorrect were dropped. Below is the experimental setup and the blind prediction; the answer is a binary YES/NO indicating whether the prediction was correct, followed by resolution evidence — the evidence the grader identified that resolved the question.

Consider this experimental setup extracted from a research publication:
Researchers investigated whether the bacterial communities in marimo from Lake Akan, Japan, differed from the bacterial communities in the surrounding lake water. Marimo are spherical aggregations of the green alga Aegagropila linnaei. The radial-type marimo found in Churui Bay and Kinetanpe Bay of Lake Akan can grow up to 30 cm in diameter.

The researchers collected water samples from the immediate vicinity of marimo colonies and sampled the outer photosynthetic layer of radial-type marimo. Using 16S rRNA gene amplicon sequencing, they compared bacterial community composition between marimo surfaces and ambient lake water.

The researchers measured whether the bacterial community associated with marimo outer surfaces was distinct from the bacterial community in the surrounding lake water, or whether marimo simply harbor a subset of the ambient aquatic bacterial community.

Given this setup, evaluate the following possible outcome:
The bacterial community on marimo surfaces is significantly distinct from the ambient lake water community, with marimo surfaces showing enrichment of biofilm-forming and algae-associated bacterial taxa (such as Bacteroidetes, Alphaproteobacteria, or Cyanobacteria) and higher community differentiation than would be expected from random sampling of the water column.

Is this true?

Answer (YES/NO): YES